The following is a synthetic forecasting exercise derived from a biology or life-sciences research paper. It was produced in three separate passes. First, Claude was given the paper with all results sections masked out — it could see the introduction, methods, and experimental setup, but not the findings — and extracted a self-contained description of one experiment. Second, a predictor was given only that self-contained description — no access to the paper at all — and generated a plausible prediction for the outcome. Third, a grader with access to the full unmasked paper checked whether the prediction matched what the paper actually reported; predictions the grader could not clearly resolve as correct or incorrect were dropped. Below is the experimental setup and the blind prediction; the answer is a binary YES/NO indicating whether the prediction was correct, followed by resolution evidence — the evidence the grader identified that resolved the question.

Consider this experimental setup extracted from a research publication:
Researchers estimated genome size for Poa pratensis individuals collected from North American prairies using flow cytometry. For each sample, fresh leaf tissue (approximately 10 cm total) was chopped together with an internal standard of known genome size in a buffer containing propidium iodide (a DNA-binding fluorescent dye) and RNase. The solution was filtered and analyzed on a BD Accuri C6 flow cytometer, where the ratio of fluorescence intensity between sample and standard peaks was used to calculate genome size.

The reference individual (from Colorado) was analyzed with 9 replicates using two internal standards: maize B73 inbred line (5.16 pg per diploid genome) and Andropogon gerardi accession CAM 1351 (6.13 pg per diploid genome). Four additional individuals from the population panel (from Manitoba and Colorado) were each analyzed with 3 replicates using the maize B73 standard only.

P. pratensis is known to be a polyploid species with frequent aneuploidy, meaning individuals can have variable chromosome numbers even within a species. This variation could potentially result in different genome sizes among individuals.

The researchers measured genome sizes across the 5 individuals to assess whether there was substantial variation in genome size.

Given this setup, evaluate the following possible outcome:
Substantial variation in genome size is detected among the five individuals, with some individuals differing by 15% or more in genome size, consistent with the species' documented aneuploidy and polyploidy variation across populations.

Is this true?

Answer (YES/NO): YES